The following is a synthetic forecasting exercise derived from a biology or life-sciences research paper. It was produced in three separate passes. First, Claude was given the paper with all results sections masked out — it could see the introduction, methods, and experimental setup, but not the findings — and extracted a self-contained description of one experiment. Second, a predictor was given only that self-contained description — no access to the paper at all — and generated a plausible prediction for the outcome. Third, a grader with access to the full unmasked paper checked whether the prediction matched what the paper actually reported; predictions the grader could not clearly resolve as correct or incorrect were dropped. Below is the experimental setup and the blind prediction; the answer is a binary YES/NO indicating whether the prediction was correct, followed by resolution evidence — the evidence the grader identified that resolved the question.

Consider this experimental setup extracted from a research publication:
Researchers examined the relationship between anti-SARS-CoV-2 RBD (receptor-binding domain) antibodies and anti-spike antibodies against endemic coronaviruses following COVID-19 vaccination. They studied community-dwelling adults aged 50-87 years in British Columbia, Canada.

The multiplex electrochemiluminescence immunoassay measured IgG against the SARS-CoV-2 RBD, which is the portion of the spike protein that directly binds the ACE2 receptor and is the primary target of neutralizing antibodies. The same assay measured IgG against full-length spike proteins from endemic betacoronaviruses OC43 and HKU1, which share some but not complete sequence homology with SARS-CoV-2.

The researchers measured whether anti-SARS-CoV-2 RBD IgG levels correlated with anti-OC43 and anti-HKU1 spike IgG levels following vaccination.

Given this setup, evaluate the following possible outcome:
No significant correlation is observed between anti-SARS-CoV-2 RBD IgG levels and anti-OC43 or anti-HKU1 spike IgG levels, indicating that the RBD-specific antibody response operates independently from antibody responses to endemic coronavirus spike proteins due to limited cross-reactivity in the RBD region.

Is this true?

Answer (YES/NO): NO